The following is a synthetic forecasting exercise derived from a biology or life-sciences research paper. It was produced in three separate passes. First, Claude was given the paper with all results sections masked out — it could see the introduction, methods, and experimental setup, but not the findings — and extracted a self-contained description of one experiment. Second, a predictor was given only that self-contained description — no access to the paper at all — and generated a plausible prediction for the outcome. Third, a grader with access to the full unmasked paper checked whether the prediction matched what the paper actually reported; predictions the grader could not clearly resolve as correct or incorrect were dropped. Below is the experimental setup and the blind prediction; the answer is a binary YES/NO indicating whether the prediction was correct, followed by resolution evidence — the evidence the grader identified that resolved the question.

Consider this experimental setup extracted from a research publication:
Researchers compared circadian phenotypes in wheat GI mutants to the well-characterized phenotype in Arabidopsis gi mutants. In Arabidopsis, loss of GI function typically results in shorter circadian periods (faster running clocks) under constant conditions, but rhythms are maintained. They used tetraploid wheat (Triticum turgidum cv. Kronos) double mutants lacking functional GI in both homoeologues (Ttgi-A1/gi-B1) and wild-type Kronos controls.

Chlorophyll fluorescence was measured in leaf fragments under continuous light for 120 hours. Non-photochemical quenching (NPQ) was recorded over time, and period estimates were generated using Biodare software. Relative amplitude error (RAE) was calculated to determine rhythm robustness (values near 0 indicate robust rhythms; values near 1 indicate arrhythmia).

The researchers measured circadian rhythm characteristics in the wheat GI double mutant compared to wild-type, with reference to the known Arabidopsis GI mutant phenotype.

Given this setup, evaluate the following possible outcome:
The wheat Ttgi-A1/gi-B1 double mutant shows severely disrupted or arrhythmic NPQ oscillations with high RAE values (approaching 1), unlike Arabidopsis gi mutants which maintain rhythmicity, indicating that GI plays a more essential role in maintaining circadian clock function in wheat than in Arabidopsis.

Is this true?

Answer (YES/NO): NO